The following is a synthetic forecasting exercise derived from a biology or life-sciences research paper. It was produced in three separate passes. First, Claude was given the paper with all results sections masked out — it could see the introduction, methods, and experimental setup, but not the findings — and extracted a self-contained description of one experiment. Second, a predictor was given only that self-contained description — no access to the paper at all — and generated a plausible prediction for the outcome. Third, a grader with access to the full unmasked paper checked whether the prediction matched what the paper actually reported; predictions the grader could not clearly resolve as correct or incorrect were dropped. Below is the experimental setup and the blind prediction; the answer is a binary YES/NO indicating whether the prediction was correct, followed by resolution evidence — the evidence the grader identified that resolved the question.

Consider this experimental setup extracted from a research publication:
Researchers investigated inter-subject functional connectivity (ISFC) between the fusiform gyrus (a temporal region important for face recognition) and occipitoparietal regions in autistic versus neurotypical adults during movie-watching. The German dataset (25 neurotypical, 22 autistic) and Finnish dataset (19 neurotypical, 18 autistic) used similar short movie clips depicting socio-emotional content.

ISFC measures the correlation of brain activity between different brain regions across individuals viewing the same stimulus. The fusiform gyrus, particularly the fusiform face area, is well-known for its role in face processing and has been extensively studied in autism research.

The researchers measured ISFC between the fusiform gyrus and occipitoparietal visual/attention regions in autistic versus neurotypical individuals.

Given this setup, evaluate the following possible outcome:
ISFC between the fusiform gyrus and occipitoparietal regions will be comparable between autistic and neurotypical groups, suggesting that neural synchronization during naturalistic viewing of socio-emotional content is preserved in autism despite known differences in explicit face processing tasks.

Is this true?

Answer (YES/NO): NO